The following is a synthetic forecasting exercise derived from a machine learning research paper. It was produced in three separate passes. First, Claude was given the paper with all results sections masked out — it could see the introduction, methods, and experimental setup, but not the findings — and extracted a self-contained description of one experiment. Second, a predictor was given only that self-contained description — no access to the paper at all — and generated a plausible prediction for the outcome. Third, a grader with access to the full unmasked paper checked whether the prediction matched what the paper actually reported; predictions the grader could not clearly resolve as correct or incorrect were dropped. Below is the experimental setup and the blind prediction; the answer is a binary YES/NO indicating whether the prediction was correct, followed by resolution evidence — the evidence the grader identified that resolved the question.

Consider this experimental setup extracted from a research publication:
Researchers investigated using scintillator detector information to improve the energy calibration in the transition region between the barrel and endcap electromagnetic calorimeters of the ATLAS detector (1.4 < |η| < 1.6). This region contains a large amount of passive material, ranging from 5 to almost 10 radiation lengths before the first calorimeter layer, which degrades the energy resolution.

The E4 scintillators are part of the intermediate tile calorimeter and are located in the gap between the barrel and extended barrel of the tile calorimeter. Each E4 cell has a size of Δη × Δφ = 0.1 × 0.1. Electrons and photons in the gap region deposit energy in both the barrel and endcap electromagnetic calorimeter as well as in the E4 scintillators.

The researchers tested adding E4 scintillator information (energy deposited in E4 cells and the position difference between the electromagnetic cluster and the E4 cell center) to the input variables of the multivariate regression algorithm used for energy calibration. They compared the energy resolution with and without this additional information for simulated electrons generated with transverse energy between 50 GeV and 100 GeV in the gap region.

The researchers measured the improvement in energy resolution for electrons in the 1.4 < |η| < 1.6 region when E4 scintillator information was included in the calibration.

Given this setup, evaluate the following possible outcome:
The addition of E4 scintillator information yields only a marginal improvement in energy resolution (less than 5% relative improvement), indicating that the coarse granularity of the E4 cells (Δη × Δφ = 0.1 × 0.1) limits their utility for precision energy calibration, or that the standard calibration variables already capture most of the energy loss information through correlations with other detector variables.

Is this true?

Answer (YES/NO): NO